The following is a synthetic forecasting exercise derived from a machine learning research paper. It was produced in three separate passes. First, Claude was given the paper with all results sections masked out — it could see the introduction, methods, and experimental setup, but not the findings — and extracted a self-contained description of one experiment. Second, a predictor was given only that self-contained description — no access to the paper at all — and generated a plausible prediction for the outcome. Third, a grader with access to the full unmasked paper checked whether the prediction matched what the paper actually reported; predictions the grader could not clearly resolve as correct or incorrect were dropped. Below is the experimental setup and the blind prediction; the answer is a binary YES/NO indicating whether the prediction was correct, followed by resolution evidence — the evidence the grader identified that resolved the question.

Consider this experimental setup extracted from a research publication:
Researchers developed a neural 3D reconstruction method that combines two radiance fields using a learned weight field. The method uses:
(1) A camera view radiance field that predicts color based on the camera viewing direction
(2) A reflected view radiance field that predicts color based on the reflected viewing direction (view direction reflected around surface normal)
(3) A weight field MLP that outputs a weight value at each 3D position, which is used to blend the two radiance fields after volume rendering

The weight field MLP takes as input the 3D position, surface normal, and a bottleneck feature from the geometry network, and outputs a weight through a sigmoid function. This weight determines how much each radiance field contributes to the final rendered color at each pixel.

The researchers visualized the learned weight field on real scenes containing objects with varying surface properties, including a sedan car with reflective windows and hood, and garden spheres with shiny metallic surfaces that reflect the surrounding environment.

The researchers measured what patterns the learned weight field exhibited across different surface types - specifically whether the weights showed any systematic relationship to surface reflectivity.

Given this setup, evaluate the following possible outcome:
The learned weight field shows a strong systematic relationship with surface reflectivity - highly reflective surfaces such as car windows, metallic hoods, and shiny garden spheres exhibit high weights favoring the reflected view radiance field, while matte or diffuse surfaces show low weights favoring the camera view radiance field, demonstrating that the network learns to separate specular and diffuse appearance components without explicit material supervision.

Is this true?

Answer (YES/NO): YES